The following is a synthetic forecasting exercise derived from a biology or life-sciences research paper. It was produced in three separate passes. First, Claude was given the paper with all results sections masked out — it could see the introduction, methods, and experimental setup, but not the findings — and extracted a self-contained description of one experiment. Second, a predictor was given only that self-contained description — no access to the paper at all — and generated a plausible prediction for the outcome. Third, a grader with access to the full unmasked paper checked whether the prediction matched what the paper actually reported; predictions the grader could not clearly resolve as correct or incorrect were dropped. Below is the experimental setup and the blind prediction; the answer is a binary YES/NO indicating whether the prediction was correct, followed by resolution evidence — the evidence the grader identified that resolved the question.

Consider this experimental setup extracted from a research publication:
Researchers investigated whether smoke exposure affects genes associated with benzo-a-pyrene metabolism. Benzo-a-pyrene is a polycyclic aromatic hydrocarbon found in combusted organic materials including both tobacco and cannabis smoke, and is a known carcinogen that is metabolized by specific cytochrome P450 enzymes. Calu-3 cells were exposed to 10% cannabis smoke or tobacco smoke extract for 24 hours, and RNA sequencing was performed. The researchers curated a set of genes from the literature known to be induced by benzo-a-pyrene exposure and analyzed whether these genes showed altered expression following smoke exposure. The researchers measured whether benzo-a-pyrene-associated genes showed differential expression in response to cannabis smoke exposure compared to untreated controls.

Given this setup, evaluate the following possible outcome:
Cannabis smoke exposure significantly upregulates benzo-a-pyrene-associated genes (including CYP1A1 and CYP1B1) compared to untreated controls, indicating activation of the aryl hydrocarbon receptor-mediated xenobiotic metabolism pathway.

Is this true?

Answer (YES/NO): YES